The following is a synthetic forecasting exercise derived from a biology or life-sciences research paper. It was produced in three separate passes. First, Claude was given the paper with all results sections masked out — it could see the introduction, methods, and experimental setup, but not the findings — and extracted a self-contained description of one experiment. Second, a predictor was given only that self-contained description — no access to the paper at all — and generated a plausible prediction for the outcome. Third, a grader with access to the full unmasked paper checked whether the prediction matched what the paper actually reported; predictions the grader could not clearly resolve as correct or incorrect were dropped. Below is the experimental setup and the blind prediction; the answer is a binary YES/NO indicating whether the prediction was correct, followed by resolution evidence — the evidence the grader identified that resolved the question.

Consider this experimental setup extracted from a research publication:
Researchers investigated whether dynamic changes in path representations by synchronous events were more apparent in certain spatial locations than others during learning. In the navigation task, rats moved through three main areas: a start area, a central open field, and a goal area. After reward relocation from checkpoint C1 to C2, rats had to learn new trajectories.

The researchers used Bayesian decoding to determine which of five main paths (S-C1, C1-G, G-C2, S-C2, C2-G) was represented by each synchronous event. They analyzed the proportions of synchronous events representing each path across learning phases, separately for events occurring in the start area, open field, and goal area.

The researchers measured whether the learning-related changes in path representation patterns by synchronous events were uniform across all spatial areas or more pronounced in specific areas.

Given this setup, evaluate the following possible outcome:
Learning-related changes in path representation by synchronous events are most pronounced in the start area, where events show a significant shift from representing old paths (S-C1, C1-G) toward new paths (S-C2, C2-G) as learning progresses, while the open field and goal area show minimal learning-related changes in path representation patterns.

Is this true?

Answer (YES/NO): NO